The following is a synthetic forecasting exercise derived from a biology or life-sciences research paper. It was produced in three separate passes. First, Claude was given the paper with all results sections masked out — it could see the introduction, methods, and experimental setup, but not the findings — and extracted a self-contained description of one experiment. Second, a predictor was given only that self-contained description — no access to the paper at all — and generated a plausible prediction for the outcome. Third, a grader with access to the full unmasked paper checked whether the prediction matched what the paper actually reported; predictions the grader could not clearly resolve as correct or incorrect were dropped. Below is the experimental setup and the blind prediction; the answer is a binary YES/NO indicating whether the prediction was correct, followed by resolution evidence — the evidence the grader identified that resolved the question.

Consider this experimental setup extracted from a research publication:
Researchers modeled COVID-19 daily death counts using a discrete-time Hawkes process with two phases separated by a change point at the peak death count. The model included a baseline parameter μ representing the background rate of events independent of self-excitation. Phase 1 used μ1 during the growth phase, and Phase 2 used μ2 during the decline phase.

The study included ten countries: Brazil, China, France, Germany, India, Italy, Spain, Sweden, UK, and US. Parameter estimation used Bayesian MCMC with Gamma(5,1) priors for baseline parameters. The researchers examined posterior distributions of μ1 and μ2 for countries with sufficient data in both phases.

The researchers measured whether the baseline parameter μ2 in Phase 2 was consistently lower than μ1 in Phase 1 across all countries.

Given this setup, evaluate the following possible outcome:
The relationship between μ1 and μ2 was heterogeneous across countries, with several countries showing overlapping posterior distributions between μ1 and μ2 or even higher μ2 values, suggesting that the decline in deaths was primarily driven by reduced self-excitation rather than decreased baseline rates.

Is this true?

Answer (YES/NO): NO